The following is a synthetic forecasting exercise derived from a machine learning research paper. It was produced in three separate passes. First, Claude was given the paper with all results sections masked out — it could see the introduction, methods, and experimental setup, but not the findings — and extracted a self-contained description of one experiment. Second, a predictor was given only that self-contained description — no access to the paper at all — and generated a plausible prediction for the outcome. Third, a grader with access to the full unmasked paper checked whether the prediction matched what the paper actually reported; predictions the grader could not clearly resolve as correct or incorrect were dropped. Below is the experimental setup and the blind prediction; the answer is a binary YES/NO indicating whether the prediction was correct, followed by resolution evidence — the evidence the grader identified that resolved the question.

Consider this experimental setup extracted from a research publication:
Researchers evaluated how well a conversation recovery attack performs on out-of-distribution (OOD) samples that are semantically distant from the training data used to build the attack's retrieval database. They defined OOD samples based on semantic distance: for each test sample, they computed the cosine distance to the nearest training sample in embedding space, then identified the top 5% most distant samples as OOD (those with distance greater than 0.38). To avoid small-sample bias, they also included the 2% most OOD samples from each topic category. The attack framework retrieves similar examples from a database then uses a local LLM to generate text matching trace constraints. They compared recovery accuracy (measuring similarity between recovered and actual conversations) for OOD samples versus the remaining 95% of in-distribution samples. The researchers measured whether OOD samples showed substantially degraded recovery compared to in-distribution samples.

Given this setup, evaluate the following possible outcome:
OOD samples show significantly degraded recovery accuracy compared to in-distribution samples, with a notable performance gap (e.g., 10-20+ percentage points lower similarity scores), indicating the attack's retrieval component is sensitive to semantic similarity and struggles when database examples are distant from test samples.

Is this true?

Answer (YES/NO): NO